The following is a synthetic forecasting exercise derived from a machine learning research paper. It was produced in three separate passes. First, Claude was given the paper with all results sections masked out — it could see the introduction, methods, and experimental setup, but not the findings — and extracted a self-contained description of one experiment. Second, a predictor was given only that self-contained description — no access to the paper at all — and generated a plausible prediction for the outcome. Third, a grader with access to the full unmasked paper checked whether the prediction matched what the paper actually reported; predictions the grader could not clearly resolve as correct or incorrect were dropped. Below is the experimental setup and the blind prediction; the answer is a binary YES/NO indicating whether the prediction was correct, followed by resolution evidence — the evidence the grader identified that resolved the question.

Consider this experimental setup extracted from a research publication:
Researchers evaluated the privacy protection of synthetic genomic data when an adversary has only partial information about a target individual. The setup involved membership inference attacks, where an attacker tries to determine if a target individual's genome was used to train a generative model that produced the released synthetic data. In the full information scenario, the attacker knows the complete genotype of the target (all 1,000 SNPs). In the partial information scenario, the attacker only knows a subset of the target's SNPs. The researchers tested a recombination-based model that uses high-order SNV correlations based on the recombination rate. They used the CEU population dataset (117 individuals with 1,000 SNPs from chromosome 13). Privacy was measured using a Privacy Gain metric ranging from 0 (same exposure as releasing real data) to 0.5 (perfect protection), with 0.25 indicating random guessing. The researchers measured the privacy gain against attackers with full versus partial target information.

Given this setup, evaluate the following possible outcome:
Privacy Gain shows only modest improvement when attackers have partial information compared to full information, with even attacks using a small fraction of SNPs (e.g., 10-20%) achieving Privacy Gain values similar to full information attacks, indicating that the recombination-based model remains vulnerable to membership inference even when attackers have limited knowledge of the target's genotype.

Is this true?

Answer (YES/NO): NO